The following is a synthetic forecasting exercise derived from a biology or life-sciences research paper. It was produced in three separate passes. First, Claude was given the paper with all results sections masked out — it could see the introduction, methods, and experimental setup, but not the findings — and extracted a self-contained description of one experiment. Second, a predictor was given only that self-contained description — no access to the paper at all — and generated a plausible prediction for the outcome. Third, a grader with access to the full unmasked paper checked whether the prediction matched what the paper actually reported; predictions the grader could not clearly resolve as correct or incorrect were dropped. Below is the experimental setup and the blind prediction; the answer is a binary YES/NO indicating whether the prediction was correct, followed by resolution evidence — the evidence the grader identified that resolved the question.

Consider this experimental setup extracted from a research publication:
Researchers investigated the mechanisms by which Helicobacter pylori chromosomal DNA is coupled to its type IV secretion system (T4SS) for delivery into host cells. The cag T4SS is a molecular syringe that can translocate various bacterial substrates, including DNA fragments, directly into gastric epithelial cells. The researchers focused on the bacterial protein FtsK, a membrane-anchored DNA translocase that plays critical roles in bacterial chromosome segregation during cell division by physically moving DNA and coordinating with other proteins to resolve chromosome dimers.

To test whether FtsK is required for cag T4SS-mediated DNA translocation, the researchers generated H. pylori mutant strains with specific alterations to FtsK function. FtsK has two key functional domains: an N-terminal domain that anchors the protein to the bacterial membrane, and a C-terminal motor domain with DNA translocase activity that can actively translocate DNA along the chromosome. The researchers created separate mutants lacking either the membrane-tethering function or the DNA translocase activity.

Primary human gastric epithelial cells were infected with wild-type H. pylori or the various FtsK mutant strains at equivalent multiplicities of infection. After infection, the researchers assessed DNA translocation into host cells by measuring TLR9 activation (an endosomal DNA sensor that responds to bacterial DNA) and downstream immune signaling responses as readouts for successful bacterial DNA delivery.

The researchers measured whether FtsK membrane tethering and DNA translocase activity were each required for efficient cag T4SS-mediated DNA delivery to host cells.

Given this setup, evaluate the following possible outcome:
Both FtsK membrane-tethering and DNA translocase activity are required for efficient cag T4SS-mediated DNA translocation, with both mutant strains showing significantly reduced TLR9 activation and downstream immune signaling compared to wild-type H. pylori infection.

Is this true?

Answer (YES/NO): YES